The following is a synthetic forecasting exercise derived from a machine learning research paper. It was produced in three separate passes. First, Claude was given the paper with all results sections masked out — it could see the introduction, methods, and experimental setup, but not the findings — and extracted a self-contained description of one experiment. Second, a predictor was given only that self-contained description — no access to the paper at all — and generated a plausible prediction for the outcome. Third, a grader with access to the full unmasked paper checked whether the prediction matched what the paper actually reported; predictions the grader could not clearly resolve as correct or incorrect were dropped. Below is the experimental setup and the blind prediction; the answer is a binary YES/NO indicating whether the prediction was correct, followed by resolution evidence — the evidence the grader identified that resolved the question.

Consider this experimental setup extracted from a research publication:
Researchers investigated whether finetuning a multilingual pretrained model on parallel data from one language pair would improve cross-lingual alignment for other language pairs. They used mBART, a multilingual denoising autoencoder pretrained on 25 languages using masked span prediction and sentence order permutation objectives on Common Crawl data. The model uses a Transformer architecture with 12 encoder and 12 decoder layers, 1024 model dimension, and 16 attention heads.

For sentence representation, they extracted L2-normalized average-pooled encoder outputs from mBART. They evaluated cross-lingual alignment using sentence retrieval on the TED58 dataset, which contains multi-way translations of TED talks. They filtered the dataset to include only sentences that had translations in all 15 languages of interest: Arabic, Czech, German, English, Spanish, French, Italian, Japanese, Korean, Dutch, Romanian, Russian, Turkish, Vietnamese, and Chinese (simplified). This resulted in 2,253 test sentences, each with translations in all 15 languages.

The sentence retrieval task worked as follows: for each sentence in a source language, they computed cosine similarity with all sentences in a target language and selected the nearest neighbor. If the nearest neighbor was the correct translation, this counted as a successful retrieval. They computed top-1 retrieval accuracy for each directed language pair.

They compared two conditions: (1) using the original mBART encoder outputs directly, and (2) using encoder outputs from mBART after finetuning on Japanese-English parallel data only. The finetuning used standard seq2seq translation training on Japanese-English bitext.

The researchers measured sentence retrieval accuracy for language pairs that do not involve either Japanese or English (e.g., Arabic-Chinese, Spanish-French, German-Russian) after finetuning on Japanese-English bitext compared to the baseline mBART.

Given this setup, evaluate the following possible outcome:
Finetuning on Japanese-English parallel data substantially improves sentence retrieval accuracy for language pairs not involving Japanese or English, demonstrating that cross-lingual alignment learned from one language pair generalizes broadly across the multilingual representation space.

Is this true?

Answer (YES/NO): YES